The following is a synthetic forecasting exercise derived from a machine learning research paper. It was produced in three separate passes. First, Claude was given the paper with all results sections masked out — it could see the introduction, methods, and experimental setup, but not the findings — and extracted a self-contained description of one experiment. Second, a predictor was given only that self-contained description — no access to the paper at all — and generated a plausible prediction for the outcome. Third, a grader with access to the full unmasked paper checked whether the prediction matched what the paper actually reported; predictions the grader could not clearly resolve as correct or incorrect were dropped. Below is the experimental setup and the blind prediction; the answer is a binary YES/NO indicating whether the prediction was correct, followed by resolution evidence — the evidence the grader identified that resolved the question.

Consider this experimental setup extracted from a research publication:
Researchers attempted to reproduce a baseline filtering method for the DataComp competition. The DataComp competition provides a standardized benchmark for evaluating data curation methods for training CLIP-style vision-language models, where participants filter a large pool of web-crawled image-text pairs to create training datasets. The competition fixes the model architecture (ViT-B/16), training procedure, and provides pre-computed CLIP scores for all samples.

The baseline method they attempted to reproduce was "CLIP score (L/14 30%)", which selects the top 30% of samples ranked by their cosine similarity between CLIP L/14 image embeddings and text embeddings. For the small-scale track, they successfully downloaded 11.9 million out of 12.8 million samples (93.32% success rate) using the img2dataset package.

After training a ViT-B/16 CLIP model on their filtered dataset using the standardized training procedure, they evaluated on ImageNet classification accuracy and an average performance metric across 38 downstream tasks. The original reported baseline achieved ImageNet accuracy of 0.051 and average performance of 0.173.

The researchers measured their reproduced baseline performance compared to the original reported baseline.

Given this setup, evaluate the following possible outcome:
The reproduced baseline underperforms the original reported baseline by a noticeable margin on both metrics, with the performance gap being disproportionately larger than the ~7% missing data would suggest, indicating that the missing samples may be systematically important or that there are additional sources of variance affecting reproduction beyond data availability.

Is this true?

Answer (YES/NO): NO